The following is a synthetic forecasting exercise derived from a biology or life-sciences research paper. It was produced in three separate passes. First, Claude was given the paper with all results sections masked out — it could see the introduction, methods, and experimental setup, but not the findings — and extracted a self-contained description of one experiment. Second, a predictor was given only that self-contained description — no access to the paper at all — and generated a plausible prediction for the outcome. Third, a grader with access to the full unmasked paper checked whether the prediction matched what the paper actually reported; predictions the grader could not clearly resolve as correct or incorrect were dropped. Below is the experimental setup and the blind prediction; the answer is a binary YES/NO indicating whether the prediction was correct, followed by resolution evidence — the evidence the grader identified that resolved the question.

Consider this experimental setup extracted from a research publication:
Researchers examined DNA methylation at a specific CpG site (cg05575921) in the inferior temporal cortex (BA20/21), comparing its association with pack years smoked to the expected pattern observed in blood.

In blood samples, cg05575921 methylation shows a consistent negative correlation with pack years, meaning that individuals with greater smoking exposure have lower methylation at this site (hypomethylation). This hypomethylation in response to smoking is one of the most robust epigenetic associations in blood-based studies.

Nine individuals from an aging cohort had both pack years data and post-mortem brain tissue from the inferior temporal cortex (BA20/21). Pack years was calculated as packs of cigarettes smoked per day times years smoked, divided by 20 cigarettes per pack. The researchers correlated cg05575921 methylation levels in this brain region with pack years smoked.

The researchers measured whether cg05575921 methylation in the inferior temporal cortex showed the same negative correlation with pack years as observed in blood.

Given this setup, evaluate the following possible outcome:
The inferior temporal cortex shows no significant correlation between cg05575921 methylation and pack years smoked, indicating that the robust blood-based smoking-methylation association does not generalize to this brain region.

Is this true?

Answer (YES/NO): NO